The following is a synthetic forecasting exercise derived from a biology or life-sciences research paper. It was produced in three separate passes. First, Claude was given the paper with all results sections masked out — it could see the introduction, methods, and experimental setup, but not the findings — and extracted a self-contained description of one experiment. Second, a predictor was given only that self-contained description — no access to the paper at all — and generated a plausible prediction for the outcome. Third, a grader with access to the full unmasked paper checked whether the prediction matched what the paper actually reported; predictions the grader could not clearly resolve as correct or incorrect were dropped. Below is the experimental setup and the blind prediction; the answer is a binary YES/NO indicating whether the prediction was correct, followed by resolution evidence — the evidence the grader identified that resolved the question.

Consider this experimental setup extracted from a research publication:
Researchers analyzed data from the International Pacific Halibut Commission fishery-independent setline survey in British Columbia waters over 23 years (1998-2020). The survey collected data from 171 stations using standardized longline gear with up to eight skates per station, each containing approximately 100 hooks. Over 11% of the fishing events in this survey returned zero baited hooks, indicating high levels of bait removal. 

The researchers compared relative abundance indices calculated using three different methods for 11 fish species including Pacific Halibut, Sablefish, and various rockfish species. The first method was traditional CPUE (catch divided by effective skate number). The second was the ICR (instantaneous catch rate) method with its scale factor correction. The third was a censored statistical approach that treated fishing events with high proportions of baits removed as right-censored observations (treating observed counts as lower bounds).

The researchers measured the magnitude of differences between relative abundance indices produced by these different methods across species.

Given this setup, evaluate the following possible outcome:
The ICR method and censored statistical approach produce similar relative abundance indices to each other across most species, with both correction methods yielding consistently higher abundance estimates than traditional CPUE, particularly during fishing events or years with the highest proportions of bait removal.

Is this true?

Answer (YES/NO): NO